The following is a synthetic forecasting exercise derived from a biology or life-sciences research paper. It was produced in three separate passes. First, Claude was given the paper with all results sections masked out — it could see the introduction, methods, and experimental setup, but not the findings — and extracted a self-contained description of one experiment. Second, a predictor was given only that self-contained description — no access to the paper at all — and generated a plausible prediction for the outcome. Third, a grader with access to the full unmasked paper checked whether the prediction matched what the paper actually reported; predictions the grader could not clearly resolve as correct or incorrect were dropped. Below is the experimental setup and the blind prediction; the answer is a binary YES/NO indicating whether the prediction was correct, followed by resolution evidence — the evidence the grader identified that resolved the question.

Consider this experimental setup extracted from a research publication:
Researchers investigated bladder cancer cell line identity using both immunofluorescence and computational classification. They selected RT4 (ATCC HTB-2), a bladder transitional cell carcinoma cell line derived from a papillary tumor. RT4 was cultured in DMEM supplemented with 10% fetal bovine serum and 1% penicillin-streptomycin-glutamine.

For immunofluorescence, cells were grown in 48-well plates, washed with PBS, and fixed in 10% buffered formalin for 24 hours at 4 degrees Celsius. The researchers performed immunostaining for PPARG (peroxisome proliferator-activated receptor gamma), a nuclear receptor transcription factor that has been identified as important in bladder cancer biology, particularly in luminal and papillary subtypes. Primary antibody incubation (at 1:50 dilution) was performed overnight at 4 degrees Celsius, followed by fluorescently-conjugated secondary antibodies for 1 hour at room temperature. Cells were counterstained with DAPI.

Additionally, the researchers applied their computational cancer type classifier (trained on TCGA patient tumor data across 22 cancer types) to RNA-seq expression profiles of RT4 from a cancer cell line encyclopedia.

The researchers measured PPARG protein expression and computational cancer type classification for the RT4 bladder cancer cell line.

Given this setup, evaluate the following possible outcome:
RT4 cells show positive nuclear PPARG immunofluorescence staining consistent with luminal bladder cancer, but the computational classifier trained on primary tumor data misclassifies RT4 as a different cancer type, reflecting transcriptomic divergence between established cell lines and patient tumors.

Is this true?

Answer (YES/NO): NO